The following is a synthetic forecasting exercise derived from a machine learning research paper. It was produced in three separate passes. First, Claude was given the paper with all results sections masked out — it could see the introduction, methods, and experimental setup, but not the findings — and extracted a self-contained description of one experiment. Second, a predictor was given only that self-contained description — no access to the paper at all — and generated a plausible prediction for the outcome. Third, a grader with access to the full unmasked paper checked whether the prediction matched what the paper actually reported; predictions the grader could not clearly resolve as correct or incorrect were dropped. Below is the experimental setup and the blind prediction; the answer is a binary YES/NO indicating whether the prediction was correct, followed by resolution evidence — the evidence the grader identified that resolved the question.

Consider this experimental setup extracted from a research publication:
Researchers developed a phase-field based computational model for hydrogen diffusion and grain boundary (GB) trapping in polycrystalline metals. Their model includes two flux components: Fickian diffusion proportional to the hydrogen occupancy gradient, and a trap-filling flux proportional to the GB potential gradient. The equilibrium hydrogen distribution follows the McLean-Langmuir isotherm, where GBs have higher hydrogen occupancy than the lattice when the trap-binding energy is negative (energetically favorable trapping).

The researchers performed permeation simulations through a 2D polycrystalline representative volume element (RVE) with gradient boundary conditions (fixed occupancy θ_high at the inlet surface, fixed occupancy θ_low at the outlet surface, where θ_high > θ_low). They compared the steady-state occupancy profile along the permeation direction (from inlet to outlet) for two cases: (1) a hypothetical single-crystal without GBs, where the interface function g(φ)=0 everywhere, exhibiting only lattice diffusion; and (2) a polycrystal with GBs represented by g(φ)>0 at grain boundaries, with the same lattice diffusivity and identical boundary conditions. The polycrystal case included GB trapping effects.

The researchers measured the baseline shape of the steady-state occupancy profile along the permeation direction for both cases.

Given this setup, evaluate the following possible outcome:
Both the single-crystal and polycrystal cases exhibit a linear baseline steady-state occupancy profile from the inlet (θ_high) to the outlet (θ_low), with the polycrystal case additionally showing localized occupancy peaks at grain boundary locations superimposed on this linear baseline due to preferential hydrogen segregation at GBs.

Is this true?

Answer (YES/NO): YES